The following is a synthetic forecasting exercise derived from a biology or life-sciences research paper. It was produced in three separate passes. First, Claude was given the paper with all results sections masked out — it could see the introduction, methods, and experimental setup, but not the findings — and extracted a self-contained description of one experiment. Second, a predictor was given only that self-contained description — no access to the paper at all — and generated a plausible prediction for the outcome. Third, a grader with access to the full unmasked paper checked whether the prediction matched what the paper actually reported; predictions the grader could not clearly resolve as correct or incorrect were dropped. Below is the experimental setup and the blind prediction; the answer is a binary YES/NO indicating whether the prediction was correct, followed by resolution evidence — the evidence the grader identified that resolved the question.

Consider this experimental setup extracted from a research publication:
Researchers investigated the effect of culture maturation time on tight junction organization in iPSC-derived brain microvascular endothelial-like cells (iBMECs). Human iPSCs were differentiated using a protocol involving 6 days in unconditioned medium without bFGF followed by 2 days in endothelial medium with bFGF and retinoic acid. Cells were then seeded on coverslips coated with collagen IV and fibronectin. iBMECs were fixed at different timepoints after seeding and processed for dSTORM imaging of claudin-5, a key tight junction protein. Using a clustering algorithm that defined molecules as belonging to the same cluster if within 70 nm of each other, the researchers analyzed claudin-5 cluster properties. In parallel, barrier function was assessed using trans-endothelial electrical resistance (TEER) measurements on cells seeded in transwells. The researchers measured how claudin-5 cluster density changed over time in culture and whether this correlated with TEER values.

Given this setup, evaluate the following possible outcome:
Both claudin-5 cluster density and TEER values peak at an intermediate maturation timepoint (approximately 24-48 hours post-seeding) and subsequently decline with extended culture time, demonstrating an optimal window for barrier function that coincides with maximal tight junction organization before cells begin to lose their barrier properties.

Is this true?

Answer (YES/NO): NO